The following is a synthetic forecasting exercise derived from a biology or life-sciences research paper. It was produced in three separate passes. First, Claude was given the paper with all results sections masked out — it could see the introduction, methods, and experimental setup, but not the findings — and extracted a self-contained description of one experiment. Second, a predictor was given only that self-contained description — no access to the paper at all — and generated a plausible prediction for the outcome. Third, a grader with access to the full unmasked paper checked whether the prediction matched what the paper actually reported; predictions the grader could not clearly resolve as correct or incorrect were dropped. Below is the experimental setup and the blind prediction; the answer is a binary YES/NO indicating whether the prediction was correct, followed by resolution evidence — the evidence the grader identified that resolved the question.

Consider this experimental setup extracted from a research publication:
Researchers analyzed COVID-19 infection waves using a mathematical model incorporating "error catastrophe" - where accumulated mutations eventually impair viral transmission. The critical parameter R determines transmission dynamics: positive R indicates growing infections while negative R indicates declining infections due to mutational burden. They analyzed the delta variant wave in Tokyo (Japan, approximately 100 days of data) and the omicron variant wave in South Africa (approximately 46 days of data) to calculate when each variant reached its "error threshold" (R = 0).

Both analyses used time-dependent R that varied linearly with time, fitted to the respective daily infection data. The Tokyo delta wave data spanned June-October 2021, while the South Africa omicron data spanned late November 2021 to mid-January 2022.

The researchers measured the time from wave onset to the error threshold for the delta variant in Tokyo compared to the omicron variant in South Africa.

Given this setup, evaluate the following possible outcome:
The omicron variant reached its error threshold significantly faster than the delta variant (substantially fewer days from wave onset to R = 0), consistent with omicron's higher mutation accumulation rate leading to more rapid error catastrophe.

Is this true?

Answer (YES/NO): YES